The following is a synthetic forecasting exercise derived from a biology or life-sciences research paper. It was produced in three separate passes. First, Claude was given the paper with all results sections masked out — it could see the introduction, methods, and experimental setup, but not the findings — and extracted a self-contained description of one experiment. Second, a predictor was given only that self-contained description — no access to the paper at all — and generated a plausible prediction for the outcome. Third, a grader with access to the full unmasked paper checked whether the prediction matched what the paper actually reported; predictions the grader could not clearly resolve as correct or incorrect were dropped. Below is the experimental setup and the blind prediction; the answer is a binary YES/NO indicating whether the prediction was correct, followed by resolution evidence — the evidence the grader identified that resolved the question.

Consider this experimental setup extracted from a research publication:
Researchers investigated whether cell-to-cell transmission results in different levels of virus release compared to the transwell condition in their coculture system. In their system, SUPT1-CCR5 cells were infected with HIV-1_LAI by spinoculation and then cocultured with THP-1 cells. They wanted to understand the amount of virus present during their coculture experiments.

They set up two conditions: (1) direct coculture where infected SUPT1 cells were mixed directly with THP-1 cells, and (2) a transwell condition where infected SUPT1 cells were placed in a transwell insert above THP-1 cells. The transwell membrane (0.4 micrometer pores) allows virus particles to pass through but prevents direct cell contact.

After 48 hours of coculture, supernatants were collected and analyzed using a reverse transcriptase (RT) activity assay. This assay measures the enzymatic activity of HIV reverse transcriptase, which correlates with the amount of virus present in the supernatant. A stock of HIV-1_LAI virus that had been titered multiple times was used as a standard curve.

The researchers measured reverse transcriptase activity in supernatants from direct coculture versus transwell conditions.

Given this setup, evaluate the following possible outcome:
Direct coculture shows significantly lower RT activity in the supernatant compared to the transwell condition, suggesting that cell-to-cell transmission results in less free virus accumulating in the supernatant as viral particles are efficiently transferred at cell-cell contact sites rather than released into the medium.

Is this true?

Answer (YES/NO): NO